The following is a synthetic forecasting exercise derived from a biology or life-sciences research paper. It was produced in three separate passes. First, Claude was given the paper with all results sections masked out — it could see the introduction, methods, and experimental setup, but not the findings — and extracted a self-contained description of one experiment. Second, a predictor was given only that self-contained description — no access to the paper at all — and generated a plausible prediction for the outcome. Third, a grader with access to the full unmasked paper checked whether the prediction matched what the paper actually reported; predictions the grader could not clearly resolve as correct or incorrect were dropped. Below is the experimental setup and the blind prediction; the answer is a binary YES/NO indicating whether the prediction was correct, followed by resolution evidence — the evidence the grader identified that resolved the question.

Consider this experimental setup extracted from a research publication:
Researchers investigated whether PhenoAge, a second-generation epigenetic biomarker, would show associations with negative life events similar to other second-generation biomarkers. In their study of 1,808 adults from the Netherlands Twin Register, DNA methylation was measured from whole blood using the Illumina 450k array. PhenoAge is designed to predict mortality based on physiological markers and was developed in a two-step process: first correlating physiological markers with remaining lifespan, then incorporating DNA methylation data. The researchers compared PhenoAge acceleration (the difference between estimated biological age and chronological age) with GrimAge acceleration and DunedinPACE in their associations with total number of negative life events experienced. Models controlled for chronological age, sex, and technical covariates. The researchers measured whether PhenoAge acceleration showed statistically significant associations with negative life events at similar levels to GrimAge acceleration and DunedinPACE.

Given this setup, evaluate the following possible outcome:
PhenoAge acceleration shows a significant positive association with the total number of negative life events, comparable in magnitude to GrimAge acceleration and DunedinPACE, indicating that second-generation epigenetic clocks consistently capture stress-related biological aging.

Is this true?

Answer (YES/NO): NO